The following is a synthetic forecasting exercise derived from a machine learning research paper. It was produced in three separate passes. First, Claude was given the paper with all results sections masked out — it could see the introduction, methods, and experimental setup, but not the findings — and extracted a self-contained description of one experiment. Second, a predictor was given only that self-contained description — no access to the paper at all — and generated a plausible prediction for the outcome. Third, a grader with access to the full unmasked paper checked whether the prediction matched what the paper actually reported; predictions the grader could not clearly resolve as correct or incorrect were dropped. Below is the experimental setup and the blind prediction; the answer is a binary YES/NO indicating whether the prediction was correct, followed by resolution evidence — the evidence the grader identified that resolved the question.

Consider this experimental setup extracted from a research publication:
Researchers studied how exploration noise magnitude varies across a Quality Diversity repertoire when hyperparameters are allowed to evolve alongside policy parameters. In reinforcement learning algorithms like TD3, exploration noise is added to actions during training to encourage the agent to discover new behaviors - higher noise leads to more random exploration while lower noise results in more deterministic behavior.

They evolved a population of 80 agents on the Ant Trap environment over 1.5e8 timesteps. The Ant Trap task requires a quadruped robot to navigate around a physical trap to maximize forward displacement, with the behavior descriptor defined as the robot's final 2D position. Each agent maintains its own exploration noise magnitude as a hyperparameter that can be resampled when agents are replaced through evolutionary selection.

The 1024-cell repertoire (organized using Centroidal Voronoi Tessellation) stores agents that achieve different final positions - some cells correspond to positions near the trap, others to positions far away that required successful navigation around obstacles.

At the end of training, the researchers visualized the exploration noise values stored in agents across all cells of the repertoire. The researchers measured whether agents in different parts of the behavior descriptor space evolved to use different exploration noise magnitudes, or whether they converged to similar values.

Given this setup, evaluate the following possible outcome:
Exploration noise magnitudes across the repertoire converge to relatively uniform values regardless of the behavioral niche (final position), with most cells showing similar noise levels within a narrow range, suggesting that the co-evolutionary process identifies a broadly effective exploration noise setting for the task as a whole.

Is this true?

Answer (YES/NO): NO